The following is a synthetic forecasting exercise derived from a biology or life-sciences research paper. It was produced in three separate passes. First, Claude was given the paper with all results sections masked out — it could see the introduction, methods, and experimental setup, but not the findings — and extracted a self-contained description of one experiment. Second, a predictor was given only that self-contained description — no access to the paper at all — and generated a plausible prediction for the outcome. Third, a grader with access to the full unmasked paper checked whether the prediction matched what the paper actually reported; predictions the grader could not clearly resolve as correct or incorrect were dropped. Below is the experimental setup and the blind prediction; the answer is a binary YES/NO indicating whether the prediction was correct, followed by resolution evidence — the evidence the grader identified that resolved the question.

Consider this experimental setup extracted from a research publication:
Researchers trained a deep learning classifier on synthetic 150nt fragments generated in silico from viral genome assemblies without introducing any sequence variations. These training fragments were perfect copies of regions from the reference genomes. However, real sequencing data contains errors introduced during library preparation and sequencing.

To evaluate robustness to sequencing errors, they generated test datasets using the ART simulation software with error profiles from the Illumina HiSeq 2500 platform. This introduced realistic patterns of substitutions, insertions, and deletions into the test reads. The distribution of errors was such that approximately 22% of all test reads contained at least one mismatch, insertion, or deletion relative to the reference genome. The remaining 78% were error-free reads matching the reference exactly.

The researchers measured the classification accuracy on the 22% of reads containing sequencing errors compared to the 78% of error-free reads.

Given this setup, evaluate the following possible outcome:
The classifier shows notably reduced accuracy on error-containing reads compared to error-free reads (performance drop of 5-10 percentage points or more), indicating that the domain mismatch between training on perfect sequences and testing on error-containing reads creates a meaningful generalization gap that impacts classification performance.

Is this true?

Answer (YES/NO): NO